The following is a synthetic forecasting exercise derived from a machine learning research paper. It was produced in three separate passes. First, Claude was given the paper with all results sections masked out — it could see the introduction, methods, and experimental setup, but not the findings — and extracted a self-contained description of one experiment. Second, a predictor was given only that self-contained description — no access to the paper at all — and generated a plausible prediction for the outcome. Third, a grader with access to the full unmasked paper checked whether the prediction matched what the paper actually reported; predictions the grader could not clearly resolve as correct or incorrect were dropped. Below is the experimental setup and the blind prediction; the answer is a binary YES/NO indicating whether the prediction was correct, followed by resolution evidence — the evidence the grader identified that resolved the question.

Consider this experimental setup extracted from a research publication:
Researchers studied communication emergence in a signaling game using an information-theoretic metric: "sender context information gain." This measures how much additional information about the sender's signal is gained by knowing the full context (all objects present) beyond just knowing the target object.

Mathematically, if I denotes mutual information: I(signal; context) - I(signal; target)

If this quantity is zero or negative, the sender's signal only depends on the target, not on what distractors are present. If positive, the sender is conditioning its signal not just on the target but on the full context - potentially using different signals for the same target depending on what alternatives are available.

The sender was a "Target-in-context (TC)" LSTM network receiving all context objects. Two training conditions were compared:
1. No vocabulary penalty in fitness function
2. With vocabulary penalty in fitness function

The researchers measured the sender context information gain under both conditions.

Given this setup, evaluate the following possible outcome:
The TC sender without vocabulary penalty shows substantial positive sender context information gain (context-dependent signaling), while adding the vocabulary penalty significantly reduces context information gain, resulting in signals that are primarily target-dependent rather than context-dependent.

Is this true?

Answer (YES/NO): NO